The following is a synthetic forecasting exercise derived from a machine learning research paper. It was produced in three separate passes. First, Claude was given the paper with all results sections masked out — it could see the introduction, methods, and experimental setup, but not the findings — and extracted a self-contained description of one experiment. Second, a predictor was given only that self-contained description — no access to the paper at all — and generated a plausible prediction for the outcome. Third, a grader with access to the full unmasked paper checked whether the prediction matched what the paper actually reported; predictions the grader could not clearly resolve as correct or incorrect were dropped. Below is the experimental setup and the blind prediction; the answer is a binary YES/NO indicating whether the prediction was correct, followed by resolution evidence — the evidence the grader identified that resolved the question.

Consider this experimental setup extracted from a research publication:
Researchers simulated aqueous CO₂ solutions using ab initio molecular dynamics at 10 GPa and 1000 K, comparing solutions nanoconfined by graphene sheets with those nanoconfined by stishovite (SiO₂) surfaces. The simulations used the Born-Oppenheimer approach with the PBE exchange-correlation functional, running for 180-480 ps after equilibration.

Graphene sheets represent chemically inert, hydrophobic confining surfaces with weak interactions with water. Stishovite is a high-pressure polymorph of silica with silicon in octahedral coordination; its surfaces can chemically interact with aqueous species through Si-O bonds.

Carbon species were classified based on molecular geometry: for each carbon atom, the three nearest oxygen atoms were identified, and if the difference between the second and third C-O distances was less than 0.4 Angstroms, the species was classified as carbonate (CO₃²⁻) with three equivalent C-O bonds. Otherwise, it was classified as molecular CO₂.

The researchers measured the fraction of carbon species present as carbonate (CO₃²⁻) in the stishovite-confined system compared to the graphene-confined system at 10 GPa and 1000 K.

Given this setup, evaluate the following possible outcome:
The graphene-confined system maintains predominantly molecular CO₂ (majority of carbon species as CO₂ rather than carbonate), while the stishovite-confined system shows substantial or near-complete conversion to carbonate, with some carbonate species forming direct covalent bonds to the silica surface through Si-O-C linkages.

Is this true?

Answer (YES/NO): NO